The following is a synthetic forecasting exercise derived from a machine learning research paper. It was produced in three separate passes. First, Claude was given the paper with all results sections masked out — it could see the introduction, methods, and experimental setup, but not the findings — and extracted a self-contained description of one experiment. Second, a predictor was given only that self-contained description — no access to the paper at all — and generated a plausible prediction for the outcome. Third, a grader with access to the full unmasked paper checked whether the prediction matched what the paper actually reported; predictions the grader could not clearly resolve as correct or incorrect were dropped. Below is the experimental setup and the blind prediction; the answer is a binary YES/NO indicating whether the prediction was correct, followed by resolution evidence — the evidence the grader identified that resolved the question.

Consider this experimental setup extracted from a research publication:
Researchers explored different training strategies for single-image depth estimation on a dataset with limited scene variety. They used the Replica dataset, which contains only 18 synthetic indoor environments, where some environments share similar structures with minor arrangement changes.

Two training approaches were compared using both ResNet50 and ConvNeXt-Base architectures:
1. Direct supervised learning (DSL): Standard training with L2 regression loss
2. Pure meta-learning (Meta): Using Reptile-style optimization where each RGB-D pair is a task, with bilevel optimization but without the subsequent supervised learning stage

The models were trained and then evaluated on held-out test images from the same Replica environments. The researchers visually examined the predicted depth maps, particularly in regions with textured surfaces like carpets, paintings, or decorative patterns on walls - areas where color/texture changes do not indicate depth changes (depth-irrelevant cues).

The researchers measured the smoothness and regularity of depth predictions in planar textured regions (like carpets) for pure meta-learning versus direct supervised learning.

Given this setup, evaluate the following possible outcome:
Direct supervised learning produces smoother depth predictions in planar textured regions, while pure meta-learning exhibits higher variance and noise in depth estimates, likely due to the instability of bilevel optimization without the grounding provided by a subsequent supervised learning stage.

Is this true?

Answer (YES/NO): NO